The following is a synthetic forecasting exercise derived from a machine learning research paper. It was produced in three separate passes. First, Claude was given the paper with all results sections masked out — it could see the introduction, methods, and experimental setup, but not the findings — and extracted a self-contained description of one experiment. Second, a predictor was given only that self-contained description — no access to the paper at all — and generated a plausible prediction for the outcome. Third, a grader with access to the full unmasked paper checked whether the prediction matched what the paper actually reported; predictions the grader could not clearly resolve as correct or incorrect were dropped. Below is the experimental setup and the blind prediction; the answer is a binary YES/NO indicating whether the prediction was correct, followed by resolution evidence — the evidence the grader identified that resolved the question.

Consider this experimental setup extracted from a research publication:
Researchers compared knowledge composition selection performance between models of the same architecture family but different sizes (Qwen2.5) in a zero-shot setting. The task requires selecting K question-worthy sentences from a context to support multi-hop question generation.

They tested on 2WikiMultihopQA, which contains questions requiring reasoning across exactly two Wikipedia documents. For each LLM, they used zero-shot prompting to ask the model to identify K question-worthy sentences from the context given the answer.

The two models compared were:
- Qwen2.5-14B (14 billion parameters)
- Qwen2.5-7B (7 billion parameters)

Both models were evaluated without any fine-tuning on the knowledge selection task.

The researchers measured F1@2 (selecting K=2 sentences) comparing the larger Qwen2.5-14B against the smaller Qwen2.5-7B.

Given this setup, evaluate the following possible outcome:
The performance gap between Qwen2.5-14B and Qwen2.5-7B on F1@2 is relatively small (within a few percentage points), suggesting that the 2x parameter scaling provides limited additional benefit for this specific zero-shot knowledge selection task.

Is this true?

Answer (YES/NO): NO